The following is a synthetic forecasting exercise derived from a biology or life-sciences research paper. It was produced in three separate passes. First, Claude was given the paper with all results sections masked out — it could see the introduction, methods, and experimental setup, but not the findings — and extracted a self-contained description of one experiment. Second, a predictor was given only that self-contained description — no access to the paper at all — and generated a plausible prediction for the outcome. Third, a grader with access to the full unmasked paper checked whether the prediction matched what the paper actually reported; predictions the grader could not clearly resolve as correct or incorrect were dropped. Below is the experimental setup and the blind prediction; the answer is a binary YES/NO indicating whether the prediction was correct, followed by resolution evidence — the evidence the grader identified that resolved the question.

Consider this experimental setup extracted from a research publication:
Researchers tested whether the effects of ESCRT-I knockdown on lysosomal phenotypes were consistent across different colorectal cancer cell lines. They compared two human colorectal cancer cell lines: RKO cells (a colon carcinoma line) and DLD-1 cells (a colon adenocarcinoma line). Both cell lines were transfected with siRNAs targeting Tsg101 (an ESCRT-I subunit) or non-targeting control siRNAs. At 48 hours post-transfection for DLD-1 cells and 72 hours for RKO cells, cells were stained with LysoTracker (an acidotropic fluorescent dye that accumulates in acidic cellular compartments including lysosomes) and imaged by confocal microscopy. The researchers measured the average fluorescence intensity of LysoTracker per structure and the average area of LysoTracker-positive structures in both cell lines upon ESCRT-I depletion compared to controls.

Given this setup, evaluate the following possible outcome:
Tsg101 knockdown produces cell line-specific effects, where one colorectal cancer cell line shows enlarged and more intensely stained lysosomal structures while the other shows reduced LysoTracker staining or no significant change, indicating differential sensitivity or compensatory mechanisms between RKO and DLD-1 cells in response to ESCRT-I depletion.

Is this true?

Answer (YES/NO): NO